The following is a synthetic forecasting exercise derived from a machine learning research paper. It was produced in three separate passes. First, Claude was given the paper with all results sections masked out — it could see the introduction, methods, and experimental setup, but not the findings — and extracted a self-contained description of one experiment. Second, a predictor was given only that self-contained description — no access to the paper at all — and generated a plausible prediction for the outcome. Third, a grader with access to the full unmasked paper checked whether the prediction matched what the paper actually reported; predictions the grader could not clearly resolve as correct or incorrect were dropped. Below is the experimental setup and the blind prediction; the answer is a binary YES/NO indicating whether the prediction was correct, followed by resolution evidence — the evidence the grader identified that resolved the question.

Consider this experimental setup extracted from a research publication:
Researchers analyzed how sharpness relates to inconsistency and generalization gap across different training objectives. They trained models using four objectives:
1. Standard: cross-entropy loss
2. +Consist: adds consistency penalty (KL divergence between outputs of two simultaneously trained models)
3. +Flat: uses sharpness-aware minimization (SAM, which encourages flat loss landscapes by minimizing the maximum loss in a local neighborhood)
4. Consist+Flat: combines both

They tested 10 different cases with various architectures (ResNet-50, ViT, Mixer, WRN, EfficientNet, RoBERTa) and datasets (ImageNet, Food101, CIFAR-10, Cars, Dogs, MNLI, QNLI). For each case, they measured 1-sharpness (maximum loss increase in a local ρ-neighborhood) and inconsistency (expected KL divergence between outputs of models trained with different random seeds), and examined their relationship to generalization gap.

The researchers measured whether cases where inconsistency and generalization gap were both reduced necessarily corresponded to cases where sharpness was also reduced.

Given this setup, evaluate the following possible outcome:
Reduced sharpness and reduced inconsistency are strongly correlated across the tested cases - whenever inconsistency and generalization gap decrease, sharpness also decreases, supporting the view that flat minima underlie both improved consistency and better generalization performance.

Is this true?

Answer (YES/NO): NO